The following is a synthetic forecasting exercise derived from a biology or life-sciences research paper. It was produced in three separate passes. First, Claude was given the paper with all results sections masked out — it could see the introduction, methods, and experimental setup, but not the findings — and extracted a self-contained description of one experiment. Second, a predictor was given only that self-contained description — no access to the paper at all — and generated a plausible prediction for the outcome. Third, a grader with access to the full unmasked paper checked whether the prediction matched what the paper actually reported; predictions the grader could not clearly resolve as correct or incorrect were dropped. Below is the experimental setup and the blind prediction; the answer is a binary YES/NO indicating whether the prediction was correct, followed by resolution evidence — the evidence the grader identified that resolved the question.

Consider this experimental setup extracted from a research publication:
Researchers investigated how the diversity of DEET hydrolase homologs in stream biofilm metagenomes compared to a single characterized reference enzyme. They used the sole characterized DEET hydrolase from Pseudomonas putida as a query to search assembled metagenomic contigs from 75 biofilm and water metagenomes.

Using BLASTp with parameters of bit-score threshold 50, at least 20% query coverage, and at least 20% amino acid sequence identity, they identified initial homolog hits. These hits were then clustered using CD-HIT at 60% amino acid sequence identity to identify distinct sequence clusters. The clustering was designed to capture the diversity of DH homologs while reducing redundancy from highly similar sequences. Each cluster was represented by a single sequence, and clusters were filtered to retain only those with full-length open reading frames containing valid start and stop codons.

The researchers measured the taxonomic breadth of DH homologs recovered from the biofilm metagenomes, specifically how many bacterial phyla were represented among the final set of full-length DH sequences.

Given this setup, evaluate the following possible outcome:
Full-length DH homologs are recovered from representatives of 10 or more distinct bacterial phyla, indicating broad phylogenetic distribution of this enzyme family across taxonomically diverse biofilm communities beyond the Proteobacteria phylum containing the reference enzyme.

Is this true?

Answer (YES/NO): YES